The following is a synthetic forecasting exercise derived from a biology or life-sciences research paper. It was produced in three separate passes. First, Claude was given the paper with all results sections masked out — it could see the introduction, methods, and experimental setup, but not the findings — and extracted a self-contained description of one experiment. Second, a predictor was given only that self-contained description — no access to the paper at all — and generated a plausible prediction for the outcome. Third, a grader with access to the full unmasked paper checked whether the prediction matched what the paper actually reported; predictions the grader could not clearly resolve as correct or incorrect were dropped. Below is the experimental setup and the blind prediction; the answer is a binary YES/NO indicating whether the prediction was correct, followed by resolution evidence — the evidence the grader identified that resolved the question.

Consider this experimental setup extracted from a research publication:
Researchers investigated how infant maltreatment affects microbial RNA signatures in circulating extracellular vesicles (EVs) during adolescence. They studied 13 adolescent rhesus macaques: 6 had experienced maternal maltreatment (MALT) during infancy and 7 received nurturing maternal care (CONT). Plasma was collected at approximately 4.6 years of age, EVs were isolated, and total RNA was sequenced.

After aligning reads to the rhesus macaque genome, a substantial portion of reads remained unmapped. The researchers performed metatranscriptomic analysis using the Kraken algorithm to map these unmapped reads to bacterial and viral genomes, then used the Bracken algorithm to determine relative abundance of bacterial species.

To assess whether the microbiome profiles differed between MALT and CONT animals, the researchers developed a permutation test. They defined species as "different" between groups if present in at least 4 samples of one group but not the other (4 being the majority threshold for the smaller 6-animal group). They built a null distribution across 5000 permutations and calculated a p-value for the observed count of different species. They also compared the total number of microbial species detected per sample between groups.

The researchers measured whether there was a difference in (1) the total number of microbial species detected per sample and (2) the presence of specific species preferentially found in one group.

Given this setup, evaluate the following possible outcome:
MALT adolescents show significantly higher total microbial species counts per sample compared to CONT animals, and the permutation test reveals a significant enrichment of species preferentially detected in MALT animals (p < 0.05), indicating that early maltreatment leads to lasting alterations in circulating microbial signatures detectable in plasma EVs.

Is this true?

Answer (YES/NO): NO